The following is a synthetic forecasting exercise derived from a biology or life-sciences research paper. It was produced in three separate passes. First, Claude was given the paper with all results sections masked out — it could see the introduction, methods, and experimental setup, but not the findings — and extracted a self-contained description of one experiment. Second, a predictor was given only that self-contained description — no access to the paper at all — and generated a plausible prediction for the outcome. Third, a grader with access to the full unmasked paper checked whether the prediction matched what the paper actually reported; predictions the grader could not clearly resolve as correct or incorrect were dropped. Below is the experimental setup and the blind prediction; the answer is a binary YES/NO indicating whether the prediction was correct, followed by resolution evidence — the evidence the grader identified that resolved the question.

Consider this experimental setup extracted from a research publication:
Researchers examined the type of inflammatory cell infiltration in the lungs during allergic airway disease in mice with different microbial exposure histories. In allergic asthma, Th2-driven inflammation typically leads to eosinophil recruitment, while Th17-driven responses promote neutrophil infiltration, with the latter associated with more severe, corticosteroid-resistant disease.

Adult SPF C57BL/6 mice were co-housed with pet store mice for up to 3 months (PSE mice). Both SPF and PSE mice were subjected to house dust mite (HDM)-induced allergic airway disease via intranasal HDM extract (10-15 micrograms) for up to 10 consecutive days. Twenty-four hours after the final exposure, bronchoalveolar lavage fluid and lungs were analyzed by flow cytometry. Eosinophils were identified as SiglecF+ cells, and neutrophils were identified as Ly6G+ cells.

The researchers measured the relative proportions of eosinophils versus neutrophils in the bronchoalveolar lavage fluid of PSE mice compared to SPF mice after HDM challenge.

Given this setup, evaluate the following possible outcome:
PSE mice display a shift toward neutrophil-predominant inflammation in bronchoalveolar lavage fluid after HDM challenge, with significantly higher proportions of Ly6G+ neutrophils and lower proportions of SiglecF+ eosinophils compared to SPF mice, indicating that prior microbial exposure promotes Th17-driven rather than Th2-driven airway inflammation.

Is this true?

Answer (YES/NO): NO